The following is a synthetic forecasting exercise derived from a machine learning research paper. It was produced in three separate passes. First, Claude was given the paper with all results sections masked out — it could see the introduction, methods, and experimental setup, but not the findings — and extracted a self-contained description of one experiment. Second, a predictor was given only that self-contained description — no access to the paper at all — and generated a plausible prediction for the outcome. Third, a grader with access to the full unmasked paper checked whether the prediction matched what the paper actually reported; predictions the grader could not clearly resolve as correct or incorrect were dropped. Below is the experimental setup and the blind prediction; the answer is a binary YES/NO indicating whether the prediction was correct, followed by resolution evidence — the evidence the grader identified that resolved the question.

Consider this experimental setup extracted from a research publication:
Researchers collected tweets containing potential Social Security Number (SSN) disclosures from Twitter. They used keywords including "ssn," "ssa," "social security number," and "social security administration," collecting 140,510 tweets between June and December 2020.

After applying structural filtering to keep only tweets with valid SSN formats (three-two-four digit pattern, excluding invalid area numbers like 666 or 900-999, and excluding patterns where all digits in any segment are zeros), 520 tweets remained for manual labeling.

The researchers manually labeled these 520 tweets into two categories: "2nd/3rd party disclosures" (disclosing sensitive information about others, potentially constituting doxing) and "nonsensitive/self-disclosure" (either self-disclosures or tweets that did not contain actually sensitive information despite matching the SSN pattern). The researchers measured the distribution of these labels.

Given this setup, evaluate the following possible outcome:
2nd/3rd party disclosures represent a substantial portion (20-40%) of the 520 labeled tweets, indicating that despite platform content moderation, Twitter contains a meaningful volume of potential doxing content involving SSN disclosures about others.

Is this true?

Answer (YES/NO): NO